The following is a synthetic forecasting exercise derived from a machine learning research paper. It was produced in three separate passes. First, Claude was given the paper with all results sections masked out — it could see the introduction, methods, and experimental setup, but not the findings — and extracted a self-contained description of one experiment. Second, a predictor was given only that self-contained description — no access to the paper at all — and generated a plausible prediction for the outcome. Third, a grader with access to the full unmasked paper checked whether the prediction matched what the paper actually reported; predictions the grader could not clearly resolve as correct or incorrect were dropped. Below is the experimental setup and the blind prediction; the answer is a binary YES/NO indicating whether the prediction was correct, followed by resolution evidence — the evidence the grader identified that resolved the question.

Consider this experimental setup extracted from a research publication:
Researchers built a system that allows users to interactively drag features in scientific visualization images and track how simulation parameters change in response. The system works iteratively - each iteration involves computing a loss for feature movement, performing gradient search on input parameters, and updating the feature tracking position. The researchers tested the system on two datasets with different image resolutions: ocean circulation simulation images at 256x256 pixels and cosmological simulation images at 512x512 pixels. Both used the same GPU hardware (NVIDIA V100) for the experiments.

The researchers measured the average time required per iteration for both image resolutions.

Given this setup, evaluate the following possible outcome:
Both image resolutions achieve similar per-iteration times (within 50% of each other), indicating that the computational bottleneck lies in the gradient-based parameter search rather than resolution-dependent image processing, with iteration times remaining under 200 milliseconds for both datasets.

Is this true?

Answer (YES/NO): NO